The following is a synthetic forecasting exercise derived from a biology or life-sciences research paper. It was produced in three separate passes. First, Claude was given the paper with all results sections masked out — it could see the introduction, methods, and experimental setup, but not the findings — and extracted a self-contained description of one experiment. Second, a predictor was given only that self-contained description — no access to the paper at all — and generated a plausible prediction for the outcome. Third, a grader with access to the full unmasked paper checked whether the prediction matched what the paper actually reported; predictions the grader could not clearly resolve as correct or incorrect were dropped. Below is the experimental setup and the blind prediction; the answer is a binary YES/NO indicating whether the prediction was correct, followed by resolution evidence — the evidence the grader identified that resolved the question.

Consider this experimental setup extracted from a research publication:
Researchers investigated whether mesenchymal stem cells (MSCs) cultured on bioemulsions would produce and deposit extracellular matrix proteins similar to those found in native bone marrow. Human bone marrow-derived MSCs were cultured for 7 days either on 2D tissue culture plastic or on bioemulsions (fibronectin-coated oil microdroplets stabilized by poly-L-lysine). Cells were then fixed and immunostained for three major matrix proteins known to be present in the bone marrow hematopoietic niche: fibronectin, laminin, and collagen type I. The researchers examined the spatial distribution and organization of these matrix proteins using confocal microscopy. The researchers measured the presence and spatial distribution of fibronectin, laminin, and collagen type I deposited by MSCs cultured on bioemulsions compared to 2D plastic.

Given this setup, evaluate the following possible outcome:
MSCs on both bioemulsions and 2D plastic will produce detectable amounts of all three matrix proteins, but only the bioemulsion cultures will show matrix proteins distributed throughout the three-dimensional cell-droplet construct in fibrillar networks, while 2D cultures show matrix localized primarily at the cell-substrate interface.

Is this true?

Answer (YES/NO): NO